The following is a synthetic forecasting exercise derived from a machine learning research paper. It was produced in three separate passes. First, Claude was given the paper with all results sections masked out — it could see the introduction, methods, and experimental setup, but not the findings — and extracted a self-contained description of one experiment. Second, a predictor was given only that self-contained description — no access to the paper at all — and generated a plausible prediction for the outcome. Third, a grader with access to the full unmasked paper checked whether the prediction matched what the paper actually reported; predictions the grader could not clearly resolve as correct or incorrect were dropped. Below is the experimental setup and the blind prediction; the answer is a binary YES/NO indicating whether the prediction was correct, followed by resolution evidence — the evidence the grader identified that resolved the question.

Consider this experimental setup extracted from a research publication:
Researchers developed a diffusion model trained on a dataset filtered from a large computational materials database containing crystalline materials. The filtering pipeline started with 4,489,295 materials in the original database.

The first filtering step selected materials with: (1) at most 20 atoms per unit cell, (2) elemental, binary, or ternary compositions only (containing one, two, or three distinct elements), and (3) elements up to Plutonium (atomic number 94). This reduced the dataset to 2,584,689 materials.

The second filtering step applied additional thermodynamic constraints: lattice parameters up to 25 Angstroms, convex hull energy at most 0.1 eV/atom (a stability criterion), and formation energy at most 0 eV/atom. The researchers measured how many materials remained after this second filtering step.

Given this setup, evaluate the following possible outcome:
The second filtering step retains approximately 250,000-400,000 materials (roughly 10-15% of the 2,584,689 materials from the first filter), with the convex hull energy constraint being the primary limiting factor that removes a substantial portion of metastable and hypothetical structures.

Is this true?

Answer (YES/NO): NO